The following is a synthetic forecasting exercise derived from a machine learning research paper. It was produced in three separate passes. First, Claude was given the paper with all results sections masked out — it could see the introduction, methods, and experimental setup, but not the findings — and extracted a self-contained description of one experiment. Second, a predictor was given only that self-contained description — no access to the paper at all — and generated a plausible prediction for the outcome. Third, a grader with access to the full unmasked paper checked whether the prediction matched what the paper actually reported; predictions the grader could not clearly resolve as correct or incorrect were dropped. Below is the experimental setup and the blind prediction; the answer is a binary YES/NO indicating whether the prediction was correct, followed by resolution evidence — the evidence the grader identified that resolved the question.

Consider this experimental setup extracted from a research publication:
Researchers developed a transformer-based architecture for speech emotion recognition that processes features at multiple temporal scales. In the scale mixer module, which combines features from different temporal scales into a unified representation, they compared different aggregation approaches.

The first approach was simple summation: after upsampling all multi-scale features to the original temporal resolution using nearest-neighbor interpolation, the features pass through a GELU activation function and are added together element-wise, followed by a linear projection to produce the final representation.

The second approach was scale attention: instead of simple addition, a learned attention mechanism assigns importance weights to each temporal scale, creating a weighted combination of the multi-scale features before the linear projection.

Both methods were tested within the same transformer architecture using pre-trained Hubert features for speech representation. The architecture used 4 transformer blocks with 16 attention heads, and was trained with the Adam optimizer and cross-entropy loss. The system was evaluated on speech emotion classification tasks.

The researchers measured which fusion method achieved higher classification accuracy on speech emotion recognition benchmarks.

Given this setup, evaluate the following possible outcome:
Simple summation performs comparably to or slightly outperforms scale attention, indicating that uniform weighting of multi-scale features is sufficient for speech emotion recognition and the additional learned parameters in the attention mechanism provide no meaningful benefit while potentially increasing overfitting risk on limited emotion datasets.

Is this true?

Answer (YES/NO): YES